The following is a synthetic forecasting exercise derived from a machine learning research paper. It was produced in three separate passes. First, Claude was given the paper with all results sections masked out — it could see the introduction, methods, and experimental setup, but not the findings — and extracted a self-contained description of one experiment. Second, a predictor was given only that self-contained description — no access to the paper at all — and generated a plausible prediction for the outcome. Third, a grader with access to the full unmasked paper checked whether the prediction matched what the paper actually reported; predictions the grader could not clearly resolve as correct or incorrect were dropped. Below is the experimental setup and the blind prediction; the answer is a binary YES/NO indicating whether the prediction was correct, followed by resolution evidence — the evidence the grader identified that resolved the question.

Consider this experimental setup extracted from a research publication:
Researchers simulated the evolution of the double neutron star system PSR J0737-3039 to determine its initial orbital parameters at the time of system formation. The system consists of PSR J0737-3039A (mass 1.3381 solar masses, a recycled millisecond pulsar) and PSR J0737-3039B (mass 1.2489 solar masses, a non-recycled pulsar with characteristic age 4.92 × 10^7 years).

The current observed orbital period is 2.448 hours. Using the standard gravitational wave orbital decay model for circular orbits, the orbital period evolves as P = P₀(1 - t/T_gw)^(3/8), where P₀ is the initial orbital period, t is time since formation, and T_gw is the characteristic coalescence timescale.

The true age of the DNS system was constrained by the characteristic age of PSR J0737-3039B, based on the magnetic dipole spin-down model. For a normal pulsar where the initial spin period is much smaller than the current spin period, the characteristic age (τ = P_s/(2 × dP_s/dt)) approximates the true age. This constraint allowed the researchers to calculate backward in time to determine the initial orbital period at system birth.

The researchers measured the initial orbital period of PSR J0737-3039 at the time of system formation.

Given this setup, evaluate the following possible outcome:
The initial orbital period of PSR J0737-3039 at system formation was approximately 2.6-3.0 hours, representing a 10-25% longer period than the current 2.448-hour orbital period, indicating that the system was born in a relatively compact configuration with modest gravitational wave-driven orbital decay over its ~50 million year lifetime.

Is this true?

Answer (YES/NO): YES